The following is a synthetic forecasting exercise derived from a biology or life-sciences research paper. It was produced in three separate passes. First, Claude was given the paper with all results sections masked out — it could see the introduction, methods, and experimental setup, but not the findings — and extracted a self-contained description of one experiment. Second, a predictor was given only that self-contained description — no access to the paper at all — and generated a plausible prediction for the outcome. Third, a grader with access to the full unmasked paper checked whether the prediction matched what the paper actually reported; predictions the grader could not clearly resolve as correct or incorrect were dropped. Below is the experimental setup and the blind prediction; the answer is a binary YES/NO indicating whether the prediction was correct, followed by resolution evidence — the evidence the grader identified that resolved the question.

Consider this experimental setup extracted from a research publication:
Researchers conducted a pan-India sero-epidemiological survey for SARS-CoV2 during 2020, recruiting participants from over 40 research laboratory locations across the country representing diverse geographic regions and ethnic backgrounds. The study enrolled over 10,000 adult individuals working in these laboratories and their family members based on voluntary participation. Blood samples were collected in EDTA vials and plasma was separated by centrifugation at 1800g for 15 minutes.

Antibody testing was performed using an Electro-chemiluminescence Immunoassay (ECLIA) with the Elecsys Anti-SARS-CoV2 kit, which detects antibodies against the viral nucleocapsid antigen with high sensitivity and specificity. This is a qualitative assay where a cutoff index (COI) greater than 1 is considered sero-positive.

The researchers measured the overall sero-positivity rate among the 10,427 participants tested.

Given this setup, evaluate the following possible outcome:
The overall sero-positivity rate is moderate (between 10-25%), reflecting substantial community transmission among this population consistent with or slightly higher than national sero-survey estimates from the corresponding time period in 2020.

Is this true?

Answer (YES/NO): YES